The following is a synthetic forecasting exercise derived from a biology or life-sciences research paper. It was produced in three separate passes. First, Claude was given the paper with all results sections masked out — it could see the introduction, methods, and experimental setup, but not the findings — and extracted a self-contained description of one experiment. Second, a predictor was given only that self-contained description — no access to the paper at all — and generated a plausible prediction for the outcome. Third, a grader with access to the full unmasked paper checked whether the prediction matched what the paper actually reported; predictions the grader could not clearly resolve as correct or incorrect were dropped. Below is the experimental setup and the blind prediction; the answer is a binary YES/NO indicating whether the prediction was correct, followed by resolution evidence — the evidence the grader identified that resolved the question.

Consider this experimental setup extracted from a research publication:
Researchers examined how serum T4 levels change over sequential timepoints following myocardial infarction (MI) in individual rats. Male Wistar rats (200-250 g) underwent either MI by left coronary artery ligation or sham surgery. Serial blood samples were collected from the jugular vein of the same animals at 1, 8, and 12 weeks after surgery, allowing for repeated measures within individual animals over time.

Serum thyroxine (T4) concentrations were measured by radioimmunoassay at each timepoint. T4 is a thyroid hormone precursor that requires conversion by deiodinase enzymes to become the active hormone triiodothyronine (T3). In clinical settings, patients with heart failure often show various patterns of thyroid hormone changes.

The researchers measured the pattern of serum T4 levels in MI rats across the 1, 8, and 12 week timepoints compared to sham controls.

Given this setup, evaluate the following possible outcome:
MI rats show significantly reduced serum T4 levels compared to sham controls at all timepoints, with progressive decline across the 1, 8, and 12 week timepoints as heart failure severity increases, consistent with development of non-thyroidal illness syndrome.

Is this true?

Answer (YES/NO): NO